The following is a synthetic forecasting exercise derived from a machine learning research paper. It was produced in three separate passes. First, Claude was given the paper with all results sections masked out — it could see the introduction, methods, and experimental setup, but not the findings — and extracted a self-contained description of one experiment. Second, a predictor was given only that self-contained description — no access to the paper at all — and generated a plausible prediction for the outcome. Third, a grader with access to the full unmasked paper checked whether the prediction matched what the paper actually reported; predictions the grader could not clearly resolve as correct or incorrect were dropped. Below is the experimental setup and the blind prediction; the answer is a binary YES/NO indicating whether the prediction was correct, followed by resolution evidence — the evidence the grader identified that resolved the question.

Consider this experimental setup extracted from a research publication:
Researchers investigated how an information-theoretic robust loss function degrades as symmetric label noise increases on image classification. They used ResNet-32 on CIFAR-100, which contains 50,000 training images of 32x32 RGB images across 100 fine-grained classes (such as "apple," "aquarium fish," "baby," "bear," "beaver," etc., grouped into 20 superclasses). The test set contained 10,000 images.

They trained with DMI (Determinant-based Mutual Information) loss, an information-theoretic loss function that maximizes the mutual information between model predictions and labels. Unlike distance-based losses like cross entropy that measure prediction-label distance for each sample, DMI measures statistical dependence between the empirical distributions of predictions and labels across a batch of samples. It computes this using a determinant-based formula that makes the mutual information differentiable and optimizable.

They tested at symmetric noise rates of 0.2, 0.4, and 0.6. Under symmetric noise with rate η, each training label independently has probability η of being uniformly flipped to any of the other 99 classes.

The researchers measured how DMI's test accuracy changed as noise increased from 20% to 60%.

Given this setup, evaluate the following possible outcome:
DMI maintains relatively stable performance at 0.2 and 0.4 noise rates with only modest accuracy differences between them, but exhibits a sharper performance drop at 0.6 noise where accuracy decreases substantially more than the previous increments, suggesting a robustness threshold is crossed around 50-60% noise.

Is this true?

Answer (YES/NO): YES